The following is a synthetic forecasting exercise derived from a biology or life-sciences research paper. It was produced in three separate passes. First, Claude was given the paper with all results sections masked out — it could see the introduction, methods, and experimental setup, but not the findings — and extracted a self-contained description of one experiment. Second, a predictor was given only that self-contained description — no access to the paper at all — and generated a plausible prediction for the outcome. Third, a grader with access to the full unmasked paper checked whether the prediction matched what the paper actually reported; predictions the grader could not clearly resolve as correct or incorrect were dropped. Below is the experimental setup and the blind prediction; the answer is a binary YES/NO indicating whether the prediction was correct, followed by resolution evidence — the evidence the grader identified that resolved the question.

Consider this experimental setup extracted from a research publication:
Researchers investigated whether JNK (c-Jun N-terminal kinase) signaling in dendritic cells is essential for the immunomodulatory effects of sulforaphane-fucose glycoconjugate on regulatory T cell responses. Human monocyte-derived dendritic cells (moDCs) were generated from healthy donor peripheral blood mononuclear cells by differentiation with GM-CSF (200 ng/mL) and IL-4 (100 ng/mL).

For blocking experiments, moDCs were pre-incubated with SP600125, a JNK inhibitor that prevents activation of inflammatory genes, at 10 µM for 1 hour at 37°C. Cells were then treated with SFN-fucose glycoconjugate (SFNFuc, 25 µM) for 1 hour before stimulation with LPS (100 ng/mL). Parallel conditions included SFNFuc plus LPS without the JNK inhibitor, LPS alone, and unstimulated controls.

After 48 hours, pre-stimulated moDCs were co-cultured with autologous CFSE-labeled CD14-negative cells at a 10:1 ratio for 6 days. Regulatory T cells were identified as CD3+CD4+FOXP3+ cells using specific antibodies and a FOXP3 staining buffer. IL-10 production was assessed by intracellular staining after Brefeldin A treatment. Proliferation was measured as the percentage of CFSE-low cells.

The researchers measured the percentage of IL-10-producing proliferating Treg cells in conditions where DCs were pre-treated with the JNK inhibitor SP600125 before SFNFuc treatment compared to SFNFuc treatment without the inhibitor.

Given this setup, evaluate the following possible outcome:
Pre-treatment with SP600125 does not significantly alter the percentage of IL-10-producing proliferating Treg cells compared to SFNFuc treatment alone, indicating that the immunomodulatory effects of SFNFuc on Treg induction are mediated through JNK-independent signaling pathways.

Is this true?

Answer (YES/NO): YES